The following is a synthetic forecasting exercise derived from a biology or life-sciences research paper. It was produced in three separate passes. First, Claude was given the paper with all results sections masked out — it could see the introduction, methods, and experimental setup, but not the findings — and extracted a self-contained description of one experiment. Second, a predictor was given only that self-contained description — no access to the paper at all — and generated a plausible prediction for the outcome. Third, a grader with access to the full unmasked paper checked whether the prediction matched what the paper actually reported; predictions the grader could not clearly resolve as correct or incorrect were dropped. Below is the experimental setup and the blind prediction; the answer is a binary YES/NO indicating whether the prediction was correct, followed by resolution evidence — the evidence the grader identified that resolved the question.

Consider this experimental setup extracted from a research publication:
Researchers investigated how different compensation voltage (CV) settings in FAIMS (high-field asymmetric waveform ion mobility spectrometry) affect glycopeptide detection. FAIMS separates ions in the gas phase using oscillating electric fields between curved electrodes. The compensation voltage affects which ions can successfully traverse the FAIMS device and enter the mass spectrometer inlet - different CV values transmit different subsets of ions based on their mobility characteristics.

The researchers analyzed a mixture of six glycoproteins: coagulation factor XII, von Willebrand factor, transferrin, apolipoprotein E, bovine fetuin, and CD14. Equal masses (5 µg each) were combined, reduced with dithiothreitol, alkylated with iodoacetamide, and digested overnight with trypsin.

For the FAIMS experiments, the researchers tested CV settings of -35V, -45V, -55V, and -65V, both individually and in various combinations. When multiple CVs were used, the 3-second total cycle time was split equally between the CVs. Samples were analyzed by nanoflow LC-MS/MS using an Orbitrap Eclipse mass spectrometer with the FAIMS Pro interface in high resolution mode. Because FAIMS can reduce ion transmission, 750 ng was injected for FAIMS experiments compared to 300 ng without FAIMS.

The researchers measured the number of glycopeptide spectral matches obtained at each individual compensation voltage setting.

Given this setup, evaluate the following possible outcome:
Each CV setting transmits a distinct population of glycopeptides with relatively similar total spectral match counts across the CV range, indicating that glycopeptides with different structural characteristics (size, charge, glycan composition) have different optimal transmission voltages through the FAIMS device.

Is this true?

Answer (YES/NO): NO